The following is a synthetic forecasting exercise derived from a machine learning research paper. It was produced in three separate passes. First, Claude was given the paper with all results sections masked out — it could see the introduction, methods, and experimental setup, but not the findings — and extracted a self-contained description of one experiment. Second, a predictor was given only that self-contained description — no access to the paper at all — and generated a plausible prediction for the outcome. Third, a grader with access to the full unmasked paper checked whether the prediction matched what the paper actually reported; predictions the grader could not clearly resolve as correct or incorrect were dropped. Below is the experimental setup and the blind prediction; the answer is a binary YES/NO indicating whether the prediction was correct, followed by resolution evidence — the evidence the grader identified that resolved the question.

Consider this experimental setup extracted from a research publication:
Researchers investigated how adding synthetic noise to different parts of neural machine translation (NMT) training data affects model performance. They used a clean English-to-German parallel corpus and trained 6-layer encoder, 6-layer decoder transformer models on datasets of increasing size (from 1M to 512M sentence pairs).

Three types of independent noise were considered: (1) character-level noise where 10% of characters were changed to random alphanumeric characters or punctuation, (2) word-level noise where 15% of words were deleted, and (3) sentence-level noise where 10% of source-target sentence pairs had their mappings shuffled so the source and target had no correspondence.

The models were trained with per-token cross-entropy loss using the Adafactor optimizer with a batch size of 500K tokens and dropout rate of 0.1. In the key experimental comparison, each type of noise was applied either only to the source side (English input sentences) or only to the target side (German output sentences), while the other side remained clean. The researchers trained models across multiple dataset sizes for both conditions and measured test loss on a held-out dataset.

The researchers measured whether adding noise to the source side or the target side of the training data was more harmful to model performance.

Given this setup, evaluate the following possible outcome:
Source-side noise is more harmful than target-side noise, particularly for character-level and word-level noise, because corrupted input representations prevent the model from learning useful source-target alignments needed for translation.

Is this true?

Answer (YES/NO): NO